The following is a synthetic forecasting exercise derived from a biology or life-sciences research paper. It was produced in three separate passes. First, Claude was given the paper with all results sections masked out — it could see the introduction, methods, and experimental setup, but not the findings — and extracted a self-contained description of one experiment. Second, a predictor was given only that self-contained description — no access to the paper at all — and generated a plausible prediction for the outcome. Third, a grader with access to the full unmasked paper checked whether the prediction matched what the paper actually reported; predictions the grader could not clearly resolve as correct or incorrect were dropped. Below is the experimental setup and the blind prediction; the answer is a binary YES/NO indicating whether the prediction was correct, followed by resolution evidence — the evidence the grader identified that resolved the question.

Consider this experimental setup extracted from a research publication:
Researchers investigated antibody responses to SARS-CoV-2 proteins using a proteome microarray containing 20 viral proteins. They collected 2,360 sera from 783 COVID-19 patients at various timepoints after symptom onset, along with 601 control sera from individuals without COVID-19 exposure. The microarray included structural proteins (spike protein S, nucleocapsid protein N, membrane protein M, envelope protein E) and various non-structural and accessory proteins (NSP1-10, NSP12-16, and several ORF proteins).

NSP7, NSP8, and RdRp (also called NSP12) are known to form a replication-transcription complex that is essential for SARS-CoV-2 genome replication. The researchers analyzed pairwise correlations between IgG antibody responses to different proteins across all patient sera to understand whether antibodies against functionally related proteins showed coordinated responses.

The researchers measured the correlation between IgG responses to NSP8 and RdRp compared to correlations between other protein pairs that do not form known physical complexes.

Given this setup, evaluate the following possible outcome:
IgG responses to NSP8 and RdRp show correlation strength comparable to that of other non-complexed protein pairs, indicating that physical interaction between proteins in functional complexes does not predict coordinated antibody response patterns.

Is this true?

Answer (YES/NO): NO